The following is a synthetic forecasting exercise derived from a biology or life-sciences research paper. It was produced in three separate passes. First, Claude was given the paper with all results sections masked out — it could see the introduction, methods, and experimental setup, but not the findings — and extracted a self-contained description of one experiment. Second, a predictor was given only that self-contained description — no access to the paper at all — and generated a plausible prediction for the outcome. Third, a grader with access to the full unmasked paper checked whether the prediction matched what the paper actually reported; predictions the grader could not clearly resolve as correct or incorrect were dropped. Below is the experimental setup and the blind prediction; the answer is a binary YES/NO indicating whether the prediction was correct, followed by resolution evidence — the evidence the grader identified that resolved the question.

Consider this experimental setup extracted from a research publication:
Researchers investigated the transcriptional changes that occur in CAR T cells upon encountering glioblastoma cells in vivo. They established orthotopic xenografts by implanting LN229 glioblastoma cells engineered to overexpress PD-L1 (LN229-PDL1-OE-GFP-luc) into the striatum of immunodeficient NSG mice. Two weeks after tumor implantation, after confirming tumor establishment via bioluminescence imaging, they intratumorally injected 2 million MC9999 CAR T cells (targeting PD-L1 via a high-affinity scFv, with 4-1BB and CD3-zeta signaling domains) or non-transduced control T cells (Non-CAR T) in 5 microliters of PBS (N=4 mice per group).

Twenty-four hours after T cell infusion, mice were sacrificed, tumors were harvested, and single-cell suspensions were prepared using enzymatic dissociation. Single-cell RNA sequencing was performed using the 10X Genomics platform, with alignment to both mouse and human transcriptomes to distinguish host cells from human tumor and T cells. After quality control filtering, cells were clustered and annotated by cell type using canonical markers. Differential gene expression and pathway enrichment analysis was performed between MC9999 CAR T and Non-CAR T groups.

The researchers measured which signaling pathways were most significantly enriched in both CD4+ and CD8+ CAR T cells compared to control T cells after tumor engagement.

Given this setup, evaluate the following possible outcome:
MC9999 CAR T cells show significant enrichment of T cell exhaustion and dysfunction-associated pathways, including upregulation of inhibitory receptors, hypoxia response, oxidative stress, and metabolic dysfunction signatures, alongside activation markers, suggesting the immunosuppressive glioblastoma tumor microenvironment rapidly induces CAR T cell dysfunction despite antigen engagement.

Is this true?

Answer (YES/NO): NO